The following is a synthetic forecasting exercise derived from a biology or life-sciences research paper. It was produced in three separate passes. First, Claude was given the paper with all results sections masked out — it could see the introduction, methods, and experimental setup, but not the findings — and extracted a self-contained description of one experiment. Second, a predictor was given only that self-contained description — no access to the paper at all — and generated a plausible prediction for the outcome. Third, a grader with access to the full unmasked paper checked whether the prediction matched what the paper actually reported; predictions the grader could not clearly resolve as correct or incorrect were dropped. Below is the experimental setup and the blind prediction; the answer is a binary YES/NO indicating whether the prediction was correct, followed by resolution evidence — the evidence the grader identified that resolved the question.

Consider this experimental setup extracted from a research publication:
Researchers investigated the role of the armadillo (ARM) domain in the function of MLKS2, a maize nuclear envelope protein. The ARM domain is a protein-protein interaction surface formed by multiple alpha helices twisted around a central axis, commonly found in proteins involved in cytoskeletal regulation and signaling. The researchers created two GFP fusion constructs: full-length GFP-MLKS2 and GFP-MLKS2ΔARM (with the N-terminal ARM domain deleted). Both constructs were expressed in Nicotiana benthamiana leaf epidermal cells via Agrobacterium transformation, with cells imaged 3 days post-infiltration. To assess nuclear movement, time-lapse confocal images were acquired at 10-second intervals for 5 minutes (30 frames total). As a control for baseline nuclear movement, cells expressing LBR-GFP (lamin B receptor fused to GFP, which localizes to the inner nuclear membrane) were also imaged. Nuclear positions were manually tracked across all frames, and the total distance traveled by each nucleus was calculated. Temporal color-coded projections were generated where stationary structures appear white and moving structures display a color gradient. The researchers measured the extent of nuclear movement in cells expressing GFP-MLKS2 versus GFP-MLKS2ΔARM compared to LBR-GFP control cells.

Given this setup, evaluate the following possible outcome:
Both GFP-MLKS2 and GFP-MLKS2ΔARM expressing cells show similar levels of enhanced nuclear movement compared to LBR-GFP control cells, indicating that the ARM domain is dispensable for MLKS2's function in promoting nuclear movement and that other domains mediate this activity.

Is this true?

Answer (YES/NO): NO